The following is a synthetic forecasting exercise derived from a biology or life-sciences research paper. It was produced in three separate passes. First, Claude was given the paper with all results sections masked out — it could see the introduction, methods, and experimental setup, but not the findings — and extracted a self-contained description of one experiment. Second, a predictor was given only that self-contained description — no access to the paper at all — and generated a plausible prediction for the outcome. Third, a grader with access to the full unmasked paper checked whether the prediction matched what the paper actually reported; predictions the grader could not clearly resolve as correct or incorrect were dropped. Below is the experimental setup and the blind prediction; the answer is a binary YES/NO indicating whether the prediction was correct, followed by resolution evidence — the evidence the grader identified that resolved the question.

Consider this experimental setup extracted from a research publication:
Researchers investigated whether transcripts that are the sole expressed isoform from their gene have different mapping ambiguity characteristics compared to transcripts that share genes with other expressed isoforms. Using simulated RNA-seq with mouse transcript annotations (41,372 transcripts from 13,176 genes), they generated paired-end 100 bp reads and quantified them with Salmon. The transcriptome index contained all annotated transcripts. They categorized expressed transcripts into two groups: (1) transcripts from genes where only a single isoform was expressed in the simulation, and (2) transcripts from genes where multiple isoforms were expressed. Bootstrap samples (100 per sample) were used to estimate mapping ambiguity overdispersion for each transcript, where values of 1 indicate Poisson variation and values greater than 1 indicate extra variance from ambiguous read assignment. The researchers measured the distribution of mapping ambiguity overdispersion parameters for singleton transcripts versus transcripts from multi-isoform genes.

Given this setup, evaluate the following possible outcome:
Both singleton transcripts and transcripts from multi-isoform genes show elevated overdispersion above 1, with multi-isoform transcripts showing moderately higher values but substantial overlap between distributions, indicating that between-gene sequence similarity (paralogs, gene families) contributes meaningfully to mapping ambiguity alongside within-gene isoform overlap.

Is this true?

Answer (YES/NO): NO